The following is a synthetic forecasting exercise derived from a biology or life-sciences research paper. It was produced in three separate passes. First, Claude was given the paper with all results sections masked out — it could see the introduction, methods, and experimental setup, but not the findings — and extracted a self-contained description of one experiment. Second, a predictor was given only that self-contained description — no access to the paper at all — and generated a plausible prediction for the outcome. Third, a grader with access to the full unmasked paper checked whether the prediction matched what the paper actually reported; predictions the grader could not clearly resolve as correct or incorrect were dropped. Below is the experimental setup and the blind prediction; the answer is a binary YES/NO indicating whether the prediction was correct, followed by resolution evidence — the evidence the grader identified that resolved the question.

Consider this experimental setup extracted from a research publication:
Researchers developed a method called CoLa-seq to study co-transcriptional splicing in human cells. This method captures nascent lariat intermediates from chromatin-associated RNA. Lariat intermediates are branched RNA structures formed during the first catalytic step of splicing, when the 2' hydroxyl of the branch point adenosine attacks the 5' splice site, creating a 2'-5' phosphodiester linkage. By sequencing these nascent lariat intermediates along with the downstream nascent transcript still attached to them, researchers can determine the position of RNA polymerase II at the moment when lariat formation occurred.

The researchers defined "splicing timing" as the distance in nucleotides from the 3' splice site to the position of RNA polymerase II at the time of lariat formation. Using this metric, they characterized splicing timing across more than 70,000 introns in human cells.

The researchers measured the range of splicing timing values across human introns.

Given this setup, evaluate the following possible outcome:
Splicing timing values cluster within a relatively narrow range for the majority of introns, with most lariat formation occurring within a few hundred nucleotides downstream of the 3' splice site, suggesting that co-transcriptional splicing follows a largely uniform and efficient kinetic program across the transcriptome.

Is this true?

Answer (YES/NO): NO